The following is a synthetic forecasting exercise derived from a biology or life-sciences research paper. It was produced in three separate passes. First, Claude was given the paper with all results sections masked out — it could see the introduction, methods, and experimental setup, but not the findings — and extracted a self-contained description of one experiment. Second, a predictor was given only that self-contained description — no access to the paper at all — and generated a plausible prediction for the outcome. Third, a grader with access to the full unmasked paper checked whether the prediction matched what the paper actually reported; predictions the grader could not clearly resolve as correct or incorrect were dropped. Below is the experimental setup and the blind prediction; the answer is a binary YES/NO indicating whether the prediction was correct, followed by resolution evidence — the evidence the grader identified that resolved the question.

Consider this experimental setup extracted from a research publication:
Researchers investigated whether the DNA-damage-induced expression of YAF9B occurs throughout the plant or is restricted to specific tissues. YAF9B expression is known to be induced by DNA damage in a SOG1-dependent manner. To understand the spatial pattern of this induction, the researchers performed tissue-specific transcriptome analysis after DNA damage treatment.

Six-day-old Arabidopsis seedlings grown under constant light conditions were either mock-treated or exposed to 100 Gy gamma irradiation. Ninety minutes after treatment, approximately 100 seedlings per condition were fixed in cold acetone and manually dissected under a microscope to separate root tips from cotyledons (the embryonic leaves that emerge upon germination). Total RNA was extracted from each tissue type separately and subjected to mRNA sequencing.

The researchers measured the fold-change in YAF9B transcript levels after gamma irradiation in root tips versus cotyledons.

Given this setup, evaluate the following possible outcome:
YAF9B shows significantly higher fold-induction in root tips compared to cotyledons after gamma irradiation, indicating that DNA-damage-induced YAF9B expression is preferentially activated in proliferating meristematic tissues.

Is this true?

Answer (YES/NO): YES